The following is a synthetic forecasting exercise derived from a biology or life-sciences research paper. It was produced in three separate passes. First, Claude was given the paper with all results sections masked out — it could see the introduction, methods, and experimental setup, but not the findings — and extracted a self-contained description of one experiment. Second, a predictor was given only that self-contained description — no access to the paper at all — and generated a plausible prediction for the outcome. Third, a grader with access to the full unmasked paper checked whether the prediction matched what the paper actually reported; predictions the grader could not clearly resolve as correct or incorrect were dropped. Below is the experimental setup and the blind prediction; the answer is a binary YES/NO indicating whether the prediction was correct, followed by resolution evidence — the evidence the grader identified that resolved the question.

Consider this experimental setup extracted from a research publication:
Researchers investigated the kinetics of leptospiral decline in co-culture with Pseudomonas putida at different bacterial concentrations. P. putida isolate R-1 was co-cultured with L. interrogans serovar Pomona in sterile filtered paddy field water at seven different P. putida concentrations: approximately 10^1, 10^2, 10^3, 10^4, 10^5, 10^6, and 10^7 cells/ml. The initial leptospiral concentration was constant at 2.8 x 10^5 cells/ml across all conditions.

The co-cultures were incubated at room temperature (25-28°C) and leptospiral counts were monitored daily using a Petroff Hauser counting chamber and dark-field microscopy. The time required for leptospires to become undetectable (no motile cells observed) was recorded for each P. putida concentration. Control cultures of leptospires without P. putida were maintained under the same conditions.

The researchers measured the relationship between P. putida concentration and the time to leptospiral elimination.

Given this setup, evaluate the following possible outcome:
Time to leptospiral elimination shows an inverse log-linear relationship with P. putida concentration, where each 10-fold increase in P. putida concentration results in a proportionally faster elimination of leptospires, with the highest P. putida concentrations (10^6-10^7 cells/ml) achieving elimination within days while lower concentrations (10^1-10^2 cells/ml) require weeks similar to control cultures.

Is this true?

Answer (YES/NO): NO